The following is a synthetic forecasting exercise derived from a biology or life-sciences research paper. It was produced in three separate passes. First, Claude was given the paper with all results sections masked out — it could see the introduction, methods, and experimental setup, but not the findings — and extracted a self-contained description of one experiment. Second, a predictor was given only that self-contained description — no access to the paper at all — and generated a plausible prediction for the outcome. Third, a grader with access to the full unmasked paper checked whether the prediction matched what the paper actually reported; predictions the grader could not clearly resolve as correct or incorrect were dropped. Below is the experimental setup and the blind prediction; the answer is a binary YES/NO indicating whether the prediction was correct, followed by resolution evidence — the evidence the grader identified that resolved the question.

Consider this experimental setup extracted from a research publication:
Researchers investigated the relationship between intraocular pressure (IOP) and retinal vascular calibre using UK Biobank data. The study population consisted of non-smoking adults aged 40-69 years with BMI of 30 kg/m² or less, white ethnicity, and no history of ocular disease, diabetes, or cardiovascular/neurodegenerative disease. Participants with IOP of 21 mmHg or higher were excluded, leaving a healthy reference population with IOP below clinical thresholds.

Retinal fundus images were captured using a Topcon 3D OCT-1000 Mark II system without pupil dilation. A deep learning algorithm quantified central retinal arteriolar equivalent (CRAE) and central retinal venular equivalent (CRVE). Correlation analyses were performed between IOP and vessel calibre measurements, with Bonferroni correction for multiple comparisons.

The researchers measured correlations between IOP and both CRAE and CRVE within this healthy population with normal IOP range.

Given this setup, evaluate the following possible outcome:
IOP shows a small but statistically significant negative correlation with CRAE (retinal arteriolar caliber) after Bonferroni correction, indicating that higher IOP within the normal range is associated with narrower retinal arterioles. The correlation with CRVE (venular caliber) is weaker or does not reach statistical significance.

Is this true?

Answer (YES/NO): NO